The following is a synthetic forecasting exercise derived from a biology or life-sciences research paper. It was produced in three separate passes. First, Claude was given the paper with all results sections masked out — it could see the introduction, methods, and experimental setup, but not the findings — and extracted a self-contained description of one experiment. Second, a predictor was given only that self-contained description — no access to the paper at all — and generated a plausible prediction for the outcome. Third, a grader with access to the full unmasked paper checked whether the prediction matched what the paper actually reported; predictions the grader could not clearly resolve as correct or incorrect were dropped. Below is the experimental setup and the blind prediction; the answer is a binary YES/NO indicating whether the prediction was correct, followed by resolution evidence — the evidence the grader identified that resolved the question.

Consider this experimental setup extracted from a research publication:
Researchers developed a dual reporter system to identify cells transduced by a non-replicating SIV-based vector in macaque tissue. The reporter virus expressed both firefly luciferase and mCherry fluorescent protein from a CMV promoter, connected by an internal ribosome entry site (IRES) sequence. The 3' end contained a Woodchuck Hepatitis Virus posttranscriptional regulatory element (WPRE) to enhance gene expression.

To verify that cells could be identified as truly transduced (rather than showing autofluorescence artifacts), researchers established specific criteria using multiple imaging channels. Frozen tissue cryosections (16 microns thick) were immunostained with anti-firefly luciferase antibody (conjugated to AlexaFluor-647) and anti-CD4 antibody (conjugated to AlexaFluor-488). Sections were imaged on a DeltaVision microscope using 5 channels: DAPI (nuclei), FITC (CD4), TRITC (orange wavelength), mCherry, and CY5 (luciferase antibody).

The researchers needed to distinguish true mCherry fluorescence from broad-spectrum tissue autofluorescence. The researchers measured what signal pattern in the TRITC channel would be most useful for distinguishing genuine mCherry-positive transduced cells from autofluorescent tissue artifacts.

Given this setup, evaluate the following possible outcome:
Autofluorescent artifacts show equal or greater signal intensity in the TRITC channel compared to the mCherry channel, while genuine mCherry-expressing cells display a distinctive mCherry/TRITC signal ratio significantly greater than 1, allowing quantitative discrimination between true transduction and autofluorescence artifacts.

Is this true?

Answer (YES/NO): NO